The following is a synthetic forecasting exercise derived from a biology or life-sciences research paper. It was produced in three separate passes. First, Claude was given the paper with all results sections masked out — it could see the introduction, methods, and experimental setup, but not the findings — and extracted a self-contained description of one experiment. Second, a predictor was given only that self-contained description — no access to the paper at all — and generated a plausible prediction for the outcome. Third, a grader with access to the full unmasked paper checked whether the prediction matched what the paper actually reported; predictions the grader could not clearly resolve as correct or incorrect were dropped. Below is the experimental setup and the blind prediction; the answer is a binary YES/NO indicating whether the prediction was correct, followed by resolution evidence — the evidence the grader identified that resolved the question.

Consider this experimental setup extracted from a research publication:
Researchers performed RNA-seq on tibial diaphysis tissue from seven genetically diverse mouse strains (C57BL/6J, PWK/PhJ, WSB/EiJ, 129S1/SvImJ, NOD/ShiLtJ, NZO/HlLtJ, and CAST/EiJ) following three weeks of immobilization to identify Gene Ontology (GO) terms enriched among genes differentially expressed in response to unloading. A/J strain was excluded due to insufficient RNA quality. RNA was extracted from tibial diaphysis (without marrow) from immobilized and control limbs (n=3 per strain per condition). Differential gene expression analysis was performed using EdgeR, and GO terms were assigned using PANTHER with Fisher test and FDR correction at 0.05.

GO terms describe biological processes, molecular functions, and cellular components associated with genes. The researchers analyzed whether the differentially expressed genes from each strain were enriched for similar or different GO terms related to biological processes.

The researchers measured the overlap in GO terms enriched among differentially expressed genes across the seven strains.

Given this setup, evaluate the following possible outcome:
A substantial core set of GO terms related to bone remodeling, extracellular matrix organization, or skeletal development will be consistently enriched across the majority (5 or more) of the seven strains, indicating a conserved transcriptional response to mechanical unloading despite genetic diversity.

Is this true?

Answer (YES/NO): NO